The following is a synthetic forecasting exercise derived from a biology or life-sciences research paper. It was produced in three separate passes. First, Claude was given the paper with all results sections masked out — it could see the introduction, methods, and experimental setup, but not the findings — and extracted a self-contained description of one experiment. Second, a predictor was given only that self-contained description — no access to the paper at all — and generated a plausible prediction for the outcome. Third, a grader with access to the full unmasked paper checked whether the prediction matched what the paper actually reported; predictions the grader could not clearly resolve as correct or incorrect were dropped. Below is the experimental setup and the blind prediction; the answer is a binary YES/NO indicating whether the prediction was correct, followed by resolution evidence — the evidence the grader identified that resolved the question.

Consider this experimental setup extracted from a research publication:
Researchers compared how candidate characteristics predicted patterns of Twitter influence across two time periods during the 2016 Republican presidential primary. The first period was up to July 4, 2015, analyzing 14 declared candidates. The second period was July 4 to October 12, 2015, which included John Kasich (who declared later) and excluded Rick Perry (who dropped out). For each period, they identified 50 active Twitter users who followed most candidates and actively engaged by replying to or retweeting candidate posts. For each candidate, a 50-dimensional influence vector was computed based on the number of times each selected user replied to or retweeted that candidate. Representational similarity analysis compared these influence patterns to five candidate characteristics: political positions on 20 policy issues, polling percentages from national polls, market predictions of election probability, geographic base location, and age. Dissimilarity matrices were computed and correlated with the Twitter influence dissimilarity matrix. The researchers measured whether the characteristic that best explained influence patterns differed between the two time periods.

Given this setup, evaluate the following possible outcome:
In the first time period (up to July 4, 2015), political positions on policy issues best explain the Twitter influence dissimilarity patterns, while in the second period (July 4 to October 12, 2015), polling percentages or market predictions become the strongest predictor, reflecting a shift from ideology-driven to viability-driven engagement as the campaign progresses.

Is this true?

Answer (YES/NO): YES